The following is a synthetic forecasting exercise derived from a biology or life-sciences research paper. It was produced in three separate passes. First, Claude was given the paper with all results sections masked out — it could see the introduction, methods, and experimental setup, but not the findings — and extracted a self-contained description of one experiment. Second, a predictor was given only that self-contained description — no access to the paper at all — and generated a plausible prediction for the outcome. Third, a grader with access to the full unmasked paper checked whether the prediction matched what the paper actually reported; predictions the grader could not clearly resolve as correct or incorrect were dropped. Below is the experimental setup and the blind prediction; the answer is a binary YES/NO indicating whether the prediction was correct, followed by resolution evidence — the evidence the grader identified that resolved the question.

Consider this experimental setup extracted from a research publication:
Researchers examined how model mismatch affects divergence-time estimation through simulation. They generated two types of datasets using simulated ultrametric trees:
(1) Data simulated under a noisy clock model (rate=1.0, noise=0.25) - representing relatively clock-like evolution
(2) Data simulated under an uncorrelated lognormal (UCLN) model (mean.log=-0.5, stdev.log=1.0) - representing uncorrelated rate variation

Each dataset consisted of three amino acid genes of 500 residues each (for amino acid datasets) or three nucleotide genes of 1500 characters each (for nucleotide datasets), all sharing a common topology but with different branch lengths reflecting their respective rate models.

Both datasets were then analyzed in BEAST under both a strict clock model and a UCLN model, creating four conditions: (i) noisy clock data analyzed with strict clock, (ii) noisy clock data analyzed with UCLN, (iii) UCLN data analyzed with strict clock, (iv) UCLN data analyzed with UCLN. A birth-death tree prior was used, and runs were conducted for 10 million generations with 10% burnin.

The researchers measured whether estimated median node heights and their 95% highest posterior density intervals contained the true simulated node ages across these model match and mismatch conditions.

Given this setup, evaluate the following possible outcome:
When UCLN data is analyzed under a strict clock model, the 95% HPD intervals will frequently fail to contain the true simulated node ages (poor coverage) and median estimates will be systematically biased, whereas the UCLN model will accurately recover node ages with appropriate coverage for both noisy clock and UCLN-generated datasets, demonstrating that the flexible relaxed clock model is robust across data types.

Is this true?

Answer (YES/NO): NO